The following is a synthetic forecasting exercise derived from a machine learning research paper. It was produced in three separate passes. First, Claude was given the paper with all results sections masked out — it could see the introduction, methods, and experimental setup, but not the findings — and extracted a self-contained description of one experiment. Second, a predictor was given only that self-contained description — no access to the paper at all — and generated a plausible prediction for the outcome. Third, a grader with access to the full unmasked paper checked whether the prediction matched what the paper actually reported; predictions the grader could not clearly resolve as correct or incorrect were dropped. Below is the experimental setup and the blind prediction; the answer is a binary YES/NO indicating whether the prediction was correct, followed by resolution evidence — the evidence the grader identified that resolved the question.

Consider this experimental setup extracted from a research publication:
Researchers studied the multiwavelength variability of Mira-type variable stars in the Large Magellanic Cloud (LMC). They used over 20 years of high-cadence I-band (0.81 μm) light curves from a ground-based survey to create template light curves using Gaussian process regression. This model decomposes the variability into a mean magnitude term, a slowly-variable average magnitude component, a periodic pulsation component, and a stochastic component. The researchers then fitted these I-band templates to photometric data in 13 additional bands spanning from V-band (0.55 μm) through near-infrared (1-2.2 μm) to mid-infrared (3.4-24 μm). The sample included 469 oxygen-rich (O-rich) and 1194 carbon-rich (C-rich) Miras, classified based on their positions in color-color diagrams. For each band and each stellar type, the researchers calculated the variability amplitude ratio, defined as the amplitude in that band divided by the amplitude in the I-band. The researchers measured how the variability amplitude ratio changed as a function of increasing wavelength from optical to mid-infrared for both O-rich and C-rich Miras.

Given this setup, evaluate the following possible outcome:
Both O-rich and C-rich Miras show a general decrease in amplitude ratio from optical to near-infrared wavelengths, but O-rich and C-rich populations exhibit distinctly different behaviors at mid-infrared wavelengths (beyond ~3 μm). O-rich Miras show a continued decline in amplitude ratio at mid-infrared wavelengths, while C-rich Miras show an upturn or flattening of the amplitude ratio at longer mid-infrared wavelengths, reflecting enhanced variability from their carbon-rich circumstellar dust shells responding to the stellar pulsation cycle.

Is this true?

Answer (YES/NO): NO